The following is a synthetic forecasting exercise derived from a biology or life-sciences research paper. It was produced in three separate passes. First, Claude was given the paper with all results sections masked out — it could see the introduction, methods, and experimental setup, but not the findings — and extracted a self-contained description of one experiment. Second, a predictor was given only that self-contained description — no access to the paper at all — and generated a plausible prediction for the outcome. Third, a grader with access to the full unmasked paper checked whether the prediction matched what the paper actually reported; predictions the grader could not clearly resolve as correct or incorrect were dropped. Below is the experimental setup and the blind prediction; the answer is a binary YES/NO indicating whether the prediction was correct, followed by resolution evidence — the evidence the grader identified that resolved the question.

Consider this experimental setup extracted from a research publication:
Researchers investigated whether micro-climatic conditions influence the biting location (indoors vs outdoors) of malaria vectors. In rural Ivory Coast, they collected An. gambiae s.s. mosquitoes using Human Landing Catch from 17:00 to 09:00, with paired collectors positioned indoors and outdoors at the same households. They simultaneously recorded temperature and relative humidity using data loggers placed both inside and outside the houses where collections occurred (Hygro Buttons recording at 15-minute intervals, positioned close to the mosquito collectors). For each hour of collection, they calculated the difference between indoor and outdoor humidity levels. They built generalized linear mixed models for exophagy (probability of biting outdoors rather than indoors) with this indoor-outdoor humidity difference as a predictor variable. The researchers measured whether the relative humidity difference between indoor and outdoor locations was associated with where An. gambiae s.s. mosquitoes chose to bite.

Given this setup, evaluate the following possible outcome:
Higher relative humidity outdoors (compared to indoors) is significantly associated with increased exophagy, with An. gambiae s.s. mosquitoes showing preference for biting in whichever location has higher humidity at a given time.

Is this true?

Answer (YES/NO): YES